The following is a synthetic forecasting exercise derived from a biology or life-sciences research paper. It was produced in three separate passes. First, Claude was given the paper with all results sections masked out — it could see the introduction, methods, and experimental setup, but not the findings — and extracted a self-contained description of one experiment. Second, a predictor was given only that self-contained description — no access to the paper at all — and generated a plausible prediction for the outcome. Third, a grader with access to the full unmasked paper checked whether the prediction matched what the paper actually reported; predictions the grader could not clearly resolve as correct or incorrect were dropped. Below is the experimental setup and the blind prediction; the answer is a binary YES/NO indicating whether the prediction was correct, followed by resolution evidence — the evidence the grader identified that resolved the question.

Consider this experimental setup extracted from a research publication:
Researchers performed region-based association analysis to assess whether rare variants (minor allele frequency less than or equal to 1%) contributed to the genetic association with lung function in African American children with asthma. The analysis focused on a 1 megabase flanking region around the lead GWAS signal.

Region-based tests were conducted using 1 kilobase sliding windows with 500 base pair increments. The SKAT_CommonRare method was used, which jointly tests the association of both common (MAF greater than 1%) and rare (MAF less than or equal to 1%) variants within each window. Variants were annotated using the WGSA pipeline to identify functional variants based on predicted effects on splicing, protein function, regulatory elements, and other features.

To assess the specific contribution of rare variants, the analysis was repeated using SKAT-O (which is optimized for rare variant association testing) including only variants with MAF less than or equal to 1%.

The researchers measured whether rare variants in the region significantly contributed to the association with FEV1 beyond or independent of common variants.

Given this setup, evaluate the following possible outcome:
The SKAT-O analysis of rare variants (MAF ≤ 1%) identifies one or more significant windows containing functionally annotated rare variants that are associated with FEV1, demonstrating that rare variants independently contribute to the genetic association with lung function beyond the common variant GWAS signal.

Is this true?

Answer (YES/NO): NO